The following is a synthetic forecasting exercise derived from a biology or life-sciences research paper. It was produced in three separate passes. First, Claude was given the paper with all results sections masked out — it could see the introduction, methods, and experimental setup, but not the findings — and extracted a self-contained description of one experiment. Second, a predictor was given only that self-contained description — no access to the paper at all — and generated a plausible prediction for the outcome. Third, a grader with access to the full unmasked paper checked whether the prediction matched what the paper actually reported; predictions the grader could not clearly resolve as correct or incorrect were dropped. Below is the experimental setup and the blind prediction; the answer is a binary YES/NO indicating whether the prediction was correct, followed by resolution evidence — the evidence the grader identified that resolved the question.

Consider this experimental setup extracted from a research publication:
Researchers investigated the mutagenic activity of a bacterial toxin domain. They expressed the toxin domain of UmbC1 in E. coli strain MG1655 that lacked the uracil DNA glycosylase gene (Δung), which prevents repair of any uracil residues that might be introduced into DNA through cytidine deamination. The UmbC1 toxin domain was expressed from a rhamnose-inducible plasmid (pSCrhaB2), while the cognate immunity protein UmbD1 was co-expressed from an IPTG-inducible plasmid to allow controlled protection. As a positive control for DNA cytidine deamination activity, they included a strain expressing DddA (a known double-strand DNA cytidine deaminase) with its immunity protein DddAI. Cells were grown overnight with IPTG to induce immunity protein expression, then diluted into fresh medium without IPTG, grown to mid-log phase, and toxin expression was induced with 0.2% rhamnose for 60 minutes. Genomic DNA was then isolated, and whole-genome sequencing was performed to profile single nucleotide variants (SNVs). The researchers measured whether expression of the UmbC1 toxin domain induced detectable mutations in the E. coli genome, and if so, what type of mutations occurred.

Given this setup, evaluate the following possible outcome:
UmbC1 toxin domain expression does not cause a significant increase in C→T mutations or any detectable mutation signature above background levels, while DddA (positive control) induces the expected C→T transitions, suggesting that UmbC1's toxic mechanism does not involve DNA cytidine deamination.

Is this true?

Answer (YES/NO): NO